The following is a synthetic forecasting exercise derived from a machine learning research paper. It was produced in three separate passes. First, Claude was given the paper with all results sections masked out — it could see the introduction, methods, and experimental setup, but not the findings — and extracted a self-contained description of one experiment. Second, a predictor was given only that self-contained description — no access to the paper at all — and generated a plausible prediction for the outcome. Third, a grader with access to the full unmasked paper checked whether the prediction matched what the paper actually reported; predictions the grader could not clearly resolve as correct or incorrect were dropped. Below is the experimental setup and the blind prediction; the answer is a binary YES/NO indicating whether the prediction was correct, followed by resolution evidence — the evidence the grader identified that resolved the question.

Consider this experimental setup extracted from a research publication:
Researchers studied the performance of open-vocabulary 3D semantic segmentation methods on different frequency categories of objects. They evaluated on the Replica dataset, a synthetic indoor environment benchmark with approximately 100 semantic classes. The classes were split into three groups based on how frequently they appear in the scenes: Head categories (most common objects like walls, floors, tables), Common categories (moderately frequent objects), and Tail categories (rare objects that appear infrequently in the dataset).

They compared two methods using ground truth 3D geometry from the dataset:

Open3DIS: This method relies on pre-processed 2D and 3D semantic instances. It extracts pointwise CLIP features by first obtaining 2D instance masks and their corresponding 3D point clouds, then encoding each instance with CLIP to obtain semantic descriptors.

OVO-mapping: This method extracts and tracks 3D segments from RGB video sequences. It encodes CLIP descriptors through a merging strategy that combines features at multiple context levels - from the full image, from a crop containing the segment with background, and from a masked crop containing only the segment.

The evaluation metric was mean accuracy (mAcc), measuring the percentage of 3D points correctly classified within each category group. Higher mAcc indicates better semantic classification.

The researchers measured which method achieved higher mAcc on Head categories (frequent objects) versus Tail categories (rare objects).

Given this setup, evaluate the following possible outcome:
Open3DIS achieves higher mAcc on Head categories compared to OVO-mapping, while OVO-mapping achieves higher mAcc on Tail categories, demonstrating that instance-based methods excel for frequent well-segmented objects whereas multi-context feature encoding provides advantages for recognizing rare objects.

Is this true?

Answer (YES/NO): YES